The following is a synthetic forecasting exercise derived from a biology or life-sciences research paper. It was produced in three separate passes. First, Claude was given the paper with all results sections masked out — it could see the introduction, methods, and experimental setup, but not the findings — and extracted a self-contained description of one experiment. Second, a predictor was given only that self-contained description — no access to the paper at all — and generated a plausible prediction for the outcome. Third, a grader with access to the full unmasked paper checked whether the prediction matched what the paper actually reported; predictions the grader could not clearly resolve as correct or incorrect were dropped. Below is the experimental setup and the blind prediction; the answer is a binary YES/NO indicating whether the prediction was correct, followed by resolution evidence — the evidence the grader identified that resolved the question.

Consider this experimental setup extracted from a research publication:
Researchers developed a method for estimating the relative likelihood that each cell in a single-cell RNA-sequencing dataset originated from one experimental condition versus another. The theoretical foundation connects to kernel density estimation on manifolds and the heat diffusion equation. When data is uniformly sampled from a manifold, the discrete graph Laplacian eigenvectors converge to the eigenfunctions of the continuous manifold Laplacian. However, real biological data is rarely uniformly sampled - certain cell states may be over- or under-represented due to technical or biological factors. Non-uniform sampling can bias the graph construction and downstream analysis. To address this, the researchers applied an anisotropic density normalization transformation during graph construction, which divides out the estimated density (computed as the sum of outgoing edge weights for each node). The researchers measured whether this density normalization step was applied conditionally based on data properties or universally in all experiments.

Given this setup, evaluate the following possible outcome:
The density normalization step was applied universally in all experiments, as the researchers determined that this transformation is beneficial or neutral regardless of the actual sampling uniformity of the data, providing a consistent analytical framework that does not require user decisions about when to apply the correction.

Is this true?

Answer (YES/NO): YES